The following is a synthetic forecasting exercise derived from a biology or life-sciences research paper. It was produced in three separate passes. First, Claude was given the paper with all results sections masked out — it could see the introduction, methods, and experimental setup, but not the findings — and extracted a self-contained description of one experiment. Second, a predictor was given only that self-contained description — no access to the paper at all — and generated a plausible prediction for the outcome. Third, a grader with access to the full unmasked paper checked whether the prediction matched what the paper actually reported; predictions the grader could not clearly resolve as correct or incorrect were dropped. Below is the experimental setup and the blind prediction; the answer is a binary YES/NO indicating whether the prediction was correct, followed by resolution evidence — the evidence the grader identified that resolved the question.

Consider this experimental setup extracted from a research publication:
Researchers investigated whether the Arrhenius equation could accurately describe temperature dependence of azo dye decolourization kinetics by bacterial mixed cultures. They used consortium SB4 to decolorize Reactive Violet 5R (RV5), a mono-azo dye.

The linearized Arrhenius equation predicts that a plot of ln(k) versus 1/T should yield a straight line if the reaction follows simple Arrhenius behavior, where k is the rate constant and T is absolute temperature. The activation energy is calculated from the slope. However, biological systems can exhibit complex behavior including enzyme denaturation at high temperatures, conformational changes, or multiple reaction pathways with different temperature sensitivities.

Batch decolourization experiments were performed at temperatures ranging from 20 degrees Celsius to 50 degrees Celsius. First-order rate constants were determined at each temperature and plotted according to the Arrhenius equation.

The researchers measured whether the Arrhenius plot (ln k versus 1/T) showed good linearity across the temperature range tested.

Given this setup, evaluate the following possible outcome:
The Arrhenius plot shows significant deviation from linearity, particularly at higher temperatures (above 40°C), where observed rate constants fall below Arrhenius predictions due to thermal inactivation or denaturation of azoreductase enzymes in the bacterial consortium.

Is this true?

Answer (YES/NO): NO